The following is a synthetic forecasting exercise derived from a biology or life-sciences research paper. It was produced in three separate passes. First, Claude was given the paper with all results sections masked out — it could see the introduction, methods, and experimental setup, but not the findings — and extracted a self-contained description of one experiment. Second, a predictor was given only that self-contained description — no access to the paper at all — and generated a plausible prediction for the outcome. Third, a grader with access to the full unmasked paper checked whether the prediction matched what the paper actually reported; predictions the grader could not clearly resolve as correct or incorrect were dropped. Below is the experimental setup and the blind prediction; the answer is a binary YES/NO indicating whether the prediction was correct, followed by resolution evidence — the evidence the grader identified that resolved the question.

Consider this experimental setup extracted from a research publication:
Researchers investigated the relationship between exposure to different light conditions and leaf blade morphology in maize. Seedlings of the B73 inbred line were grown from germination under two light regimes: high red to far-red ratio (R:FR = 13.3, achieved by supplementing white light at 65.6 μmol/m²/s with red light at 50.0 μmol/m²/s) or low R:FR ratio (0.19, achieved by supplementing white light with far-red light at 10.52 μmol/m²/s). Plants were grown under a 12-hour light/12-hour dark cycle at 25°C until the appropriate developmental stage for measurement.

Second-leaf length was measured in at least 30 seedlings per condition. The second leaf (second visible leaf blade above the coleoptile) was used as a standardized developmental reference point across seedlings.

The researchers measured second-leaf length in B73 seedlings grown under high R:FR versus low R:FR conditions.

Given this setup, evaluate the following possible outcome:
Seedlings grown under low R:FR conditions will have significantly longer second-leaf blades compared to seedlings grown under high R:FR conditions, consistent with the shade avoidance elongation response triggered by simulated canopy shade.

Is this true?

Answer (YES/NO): YES